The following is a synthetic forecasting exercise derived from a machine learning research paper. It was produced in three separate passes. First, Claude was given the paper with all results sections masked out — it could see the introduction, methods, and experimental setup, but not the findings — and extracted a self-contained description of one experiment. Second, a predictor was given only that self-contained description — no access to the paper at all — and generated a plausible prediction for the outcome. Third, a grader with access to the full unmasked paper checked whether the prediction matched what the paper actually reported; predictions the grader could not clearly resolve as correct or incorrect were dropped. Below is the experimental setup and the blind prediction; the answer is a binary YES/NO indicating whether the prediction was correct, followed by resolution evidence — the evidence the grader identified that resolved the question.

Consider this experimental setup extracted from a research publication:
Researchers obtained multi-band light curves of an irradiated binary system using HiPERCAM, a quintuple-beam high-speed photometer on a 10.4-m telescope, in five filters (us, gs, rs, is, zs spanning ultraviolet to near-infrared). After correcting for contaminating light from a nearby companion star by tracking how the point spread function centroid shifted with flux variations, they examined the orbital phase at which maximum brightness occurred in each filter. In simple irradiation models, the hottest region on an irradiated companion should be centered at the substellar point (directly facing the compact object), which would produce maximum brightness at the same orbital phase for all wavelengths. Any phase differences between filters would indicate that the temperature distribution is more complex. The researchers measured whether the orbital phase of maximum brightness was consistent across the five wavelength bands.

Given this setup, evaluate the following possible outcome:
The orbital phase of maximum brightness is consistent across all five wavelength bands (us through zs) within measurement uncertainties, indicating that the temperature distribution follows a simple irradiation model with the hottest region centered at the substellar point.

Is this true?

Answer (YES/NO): NO